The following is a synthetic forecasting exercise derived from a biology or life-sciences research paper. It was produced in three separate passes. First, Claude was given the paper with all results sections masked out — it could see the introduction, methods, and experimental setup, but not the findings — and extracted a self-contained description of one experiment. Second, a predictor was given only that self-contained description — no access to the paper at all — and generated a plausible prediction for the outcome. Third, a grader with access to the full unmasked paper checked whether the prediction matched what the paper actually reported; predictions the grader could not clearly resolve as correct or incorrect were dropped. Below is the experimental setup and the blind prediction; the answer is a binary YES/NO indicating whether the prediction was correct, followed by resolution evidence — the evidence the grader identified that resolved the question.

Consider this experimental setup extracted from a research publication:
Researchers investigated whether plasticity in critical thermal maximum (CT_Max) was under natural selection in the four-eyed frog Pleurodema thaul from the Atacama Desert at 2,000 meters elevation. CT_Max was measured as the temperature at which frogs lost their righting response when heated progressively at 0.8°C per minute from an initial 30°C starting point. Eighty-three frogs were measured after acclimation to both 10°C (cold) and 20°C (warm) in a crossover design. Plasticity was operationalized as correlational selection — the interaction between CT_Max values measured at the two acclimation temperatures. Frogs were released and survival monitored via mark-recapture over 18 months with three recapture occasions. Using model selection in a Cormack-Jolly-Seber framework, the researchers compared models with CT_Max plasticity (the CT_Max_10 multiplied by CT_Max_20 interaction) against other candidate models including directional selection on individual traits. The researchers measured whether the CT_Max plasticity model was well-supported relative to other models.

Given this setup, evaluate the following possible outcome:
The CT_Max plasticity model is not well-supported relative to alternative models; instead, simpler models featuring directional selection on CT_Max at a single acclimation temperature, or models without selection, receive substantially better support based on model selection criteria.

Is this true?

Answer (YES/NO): YES